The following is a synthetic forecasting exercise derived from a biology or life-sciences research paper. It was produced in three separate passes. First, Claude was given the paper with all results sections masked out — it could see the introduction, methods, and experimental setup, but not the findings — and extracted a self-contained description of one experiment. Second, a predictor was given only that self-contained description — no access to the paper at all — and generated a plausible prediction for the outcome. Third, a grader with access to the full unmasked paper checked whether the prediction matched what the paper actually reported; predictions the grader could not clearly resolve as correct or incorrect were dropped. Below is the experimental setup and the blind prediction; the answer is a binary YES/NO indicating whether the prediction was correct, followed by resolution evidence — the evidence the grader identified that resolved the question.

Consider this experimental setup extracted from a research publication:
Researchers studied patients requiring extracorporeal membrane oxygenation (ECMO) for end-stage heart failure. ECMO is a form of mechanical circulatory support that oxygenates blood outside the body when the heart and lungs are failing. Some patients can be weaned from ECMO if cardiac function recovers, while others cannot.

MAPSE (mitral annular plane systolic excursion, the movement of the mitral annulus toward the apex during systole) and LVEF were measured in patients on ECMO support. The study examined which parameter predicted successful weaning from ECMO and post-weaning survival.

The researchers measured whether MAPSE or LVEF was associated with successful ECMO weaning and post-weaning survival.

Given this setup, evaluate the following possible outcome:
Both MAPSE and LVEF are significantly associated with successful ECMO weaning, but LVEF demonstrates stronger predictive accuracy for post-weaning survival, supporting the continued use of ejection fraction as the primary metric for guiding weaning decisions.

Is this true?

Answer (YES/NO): NO